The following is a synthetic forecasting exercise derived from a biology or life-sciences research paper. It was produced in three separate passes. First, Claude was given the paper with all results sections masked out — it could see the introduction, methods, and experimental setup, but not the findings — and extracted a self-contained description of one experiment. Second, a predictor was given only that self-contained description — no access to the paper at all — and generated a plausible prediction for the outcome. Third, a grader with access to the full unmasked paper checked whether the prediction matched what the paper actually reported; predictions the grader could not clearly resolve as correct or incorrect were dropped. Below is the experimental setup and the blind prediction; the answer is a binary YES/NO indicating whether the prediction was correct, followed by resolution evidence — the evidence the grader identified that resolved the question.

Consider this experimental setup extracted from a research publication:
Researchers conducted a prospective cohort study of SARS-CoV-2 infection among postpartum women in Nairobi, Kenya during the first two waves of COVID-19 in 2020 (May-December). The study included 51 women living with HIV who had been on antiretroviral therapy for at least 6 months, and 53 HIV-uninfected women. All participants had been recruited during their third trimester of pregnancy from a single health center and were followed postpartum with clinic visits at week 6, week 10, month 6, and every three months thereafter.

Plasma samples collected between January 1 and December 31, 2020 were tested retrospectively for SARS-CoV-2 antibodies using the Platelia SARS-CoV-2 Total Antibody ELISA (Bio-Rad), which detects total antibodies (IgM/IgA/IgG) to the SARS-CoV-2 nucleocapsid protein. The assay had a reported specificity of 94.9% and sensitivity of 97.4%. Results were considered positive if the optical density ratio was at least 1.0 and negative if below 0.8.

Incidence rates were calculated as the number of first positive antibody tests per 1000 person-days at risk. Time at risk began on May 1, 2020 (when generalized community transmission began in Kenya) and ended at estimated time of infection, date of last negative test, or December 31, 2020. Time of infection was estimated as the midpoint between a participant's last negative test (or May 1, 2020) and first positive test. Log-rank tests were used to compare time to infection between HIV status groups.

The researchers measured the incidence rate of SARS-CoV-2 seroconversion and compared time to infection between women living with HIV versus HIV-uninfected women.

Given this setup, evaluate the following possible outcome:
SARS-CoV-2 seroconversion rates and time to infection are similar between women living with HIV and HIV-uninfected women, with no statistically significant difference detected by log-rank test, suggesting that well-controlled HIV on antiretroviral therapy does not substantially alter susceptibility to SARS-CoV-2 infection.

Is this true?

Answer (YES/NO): YES